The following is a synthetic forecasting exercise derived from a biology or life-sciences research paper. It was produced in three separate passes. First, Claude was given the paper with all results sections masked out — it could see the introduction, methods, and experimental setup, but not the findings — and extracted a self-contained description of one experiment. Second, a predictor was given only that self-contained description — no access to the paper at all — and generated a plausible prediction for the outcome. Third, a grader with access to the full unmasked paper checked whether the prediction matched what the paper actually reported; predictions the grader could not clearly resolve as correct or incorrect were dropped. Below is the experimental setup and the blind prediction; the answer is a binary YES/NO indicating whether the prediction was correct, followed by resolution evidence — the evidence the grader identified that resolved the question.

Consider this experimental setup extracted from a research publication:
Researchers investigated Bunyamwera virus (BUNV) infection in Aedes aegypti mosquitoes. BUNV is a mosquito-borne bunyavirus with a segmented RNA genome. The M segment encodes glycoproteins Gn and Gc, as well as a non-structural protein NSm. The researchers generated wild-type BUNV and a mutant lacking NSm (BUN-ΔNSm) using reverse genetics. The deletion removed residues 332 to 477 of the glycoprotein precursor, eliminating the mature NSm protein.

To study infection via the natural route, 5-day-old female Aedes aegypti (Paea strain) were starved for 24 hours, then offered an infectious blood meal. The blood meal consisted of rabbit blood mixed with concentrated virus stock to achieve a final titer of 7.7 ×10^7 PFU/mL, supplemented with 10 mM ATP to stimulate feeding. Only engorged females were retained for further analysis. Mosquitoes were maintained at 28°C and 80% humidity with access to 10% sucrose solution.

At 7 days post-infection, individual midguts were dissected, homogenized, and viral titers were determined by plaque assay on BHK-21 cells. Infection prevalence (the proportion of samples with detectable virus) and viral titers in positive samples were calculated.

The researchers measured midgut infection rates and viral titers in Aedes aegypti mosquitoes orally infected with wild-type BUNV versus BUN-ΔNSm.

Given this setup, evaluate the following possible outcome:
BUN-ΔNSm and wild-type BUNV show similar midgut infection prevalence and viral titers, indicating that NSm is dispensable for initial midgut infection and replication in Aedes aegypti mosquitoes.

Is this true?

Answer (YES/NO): NO